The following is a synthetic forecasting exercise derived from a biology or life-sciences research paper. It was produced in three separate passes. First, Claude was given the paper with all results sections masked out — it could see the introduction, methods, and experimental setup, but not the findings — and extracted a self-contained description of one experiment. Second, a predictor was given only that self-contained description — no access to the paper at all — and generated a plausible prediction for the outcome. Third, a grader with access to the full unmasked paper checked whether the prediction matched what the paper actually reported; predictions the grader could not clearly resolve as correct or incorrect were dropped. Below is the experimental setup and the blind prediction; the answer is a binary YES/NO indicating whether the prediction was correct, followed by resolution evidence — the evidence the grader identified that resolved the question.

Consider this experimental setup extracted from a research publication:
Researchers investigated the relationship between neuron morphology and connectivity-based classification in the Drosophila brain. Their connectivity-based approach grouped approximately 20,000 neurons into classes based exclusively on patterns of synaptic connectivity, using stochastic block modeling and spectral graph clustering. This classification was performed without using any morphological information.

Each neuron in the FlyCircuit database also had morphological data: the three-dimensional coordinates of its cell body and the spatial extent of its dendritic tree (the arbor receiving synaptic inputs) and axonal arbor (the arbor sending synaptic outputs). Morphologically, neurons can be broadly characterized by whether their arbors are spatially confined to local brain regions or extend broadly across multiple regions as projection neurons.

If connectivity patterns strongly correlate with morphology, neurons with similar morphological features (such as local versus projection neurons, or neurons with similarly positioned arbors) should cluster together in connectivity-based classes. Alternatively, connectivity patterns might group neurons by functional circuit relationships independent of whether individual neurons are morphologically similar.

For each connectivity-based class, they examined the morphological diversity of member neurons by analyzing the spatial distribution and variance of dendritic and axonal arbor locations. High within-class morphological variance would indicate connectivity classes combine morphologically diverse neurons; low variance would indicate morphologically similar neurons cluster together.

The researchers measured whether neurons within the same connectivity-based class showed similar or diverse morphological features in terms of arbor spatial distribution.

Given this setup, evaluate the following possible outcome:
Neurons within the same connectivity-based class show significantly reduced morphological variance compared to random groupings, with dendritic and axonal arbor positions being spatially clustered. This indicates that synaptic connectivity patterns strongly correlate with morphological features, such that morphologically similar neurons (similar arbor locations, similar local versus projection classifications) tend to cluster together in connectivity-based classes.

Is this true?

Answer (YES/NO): NO